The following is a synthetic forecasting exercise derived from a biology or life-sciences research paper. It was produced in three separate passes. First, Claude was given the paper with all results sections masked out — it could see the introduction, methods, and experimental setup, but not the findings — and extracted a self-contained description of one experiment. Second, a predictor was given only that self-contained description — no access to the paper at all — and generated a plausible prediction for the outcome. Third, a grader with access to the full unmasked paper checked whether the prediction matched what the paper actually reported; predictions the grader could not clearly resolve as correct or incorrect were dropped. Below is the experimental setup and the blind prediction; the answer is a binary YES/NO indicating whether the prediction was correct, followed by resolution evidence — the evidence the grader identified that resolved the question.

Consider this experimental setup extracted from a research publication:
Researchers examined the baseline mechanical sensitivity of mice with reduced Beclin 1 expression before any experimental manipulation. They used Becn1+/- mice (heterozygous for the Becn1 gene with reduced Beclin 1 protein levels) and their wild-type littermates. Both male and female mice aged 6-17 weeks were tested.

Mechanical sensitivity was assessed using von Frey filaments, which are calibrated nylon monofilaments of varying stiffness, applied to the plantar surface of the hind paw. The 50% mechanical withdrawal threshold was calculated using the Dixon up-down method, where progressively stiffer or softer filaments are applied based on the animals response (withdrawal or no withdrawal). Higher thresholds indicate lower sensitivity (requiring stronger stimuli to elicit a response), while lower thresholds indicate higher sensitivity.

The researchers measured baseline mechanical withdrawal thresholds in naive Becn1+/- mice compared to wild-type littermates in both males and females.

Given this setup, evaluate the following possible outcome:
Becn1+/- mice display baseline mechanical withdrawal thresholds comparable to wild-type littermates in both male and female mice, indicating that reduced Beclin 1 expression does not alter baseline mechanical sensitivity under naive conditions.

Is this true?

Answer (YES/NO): YES